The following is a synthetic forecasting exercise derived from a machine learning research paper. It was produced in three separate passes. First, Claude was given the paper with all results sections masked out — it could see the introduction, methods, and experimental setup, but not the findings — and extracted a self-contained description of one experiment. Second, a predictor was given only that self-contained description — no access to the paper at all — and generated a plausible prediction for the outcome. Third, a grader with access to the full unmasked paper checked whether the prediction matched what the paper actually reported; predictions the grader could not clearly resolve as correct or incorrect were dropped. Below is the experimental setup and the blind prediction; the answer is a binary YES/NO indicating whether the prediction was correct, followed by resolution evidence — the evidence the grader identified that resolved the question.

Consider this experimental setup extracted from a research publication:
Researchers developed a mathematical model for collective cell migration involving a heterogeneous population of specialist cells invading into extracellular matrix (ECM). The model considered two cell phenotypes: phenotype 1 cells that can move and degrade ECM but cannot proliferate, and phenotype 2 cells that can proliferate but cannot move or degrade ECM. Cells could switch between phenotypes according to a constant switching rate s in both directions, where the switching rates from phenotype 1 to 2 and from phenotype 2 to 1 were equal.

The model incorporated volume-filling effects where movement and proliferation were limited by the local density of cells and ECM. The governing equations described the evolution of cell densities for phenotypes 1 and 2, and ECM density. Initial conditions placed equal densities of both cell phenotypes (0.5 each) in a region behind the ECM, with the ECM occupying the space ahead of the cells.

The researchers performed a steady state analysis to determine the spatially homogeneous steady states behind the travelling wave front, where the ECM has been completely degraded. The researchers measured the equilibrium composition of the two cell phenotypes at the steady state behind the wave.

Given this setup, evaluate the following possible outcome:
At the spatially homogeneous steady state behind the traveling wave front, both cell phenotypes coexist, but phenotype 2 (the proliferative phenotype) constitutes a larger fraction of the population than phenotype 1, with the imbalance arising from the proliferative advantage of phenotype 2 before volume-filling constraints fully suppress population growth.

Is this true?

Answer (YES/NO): NO